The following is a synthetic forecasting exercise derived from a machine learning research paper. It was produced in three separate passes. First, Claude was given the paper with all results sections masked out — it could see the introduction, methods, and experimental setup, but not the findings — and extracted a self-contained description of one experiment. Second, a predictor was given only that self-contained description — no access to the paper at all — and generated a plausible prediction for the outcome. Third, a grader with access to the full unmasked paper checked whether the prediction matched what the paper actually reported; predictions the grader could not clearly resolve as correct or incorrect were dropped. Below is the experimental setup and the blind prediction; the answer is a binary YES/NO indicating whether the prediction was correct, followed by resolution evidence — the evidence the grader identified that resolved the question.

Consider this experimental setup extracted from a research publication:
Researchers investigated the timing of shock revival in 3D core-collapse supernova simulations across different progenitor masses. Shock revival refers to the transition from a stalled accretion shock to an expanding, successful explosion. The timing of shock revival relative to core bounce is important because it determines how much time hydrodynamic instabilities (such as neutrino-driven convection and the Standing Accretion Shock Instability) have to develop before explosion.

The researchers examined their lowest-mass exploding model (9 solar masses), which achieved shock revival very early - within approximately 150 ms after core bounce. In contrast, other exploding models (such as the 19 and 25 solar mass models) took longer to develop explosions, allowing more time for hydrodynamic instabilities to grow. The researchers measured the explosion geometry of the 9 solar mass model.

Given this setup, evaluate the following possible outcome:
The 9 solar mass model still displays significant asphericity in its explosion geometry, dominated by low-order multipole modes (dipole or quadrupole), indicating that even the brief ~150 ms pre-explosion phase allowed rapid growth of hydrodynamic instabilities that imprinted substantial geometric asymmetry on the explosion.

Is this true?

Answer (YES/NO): NO